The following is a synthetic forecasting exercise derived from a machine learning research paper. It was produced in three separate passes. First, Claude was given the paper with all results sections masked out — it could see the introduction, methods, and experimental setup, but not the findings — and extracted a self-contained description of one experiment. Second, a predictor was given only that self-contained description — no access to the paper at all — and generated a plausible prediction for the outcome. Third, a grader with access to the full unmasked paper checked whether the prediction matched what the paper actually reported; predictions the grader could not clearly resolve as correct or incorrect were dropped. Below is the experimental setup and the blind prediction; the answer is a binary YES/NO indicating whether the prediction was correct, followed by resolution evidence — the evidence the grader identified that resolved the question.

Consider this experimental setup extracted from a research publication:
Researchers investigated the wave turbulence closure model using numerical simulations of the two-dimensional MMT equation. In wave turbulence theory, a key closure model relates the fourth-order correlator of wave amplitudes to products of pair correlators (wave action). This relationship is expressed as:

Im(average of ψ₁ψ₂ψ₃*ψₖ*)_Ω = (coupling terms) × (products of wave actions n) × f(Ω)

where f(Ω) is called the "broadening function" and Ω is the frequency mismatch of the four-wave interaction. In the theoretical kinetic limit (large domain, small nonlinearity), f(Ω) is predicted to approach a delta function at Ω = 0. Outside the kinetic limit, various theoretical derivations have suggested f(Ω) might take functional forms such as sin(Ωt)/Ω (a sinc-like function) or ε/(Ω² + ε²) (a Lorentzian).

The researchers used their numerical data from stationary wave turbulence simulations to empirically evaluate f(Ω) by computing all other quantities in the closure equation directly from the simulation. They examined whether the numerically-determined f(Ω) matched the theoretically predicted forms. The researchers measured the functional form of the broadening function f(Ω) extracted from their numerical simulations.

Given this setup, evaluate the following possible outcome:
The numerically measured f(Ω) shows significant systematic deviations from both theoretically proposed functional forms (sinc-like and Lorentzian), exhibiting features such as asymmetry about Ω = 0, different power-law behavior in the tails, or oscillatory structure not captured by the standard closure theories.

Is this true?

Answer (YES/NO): YES